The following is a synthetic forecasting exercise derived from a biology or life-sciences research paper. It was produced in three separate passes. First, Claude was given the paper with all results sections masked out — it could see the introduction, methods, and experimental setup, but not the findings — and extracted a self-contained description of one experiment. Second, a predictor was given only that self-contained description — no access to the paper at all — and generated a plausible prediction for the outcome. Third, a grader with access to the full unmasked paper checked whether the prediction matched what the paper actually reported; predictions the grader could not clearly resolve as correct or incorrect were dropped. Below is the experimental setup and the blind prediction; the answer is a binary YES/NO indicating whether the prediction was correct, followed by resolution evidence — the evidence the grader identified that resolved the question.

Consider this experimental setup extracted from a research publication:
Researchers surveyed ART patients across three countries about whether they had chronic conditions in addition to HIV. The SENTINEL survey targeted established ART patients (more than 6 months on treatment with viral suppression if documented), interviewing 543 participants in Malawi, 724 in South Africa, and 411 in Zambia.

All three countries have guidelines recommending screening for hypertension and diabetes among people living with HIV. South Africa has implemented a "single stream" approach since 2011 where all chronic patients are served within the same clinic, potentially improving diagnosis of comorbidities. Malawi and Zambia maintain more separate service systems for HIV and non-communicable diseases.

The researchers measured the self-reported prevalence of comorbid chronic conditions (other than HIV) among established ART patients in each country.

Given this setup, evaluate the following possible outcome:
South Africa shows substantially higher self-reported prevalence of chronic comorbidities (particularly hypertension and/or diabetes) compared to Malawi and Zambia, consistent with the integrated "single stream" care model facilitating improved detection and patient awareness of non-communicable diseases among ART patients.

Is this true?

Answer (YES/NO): YES